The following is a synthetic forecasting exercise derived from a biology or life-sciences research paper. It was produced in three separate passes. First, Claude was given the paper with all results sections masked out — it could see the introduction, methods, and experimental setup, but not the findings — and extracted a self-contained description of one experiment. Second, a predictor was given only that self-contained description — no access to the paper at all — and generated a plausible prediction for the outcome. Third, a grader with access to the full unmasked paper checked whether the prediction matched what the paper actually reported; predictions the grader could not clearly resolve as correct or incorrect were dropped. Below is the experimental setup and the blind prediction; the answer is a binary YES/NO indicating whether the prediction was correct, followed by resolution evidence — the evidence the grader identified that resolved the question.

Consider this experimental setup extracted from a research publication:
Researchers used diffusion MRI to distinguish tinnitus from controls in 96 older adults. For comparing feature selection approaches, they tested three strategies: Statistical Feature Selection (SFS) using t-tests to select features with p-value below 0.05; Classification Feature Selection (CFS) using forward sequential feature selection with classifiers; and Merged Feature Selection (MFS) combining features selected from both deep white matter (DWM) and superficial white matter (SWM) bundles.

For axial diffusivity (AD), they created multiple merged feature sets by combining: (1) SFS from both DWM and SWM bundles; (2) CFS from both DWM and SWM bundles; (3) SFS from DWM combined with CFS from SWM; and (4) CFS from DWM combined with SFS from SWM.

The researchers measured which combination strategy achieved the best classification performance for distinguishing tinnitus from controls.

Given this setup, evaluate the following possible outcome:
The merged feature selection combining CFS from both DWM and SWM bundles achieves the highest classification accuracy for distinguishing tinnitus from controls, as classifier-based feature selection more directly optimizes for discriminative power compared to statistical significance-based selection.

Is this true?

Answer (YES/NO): NO